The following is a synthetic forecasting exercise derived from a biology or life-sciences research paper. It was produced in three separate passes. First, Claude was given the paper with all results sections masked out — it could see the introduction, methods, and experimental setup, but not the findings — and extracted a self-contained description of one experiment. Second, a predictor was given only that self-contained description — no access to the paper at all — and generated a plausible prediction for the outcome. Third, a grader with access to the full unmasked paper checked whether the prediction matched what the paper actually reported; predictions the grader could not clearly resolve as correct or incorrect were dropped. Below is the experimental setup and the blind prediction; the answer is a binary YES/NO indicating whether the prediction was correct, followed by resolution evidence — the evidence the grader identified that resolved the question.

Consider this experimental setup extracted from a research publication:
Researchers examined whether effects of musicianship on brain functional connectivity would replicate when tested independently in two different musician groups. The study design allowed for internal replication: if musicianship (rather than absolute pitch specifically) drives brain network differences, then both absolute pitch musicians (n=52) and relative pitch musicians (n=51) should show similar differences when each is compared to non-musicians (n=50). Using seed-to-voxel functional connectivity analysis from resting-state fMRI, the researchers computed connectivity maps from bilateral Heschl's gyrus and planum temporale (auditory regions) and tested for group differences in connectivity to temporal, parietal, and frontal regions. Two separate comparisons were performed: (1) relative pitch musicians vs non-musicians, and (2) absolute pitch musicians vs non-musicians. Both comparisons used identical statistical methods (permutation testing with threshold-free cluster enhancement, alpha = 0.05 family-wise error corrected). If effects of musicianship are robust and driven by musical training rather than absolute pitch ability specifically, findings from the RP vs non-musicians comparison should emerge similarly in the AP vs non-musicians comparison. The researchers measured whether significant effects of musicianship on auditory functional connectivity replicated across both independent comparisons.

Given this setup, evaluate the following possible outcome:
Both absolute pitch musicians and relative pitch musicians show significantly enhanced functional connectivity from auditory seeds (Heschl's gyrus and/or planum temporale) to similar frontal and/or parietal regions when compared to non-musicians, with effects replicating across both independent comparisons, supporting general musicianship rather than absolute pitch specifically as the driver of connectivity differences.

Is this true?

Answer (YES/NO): NO